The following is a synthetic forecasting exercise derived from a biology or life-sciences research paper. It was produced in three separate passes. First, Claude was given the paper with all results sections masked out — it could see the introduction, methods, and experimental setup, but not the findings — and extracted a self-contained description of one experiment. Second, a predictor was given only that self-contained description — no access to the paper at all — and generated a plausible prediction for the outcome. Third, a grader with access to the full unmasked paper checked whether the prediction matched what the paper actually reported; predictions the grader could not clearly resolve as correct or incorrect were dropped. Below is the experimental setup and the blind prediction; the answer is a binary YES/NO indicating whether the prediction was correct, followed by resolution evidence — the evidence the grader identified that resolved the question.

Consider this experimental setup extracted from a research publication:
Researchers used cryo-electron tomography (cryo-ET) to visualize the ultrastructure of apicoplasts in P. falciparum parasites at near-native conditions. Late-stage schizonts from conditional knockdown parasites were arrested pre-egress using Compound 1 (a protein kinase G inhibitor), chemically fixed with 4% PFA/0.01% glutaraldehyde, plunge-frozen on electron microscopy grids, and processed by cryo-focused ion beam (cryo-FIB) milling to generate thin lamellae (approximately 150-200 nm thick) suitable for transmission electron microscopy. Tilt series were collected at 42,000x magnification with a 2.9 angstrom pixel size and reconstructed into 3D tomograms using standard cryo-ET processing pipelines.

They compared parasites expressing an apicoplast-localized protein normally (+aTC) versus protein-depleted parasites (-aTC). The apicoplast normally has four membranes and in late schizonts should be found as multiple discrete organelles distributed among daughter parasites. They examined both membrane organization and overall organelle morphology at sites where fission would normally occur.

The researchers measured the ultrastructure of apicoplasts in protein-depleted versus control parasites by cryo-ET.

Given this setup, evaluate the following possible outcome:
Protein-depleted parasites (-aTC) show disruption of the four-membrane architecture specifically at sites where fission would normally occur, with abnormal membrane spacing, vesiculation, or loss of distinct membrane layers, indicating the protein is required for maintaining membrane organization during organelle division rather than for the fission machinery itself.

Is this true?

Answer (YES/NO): NO